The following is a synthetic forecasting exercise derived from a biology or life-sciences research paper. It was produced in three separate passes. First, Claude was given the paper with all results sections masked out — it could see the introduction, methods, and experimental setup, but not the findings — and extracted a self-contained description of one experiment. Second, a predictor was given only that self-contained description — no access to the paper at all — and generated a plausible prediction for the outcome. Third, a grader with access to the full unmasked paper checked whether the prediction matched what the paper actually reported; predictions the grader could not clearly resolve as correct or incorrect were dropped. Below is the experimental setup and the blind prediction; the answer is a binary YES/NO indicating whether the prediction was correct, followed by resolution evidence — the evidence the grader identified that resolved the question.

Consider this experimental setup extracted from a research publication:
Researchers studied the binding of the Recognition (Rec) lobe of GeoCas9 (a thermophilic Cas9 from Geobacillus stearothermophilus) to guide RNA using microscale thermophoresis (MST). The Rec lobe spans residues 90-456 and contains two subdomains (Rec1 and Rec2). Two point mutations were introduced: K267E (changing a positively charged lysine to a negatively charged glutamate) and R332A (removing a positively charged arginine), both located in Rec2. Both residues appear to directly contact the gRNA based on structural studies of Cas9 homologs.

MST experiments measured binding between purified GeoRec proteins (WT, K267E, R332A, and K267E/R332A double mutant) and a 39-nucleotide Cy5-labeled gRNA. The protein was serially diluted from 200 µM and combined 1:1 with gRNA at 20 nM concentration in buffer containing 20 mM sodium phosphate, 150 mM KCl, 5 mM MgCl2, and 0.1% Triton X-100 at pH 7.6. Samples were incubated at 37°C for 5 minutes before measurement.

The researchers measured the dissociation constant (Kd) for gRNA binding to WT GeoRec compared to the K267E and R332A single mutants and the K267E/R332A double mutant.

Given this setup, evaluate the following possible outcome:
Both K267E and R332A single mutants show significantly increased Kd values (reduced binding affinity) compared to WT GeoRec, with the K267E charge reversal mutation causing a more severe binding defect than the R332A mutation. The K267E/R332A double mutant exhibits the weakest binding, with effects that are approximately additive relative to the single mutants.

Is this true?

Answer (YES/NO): NO